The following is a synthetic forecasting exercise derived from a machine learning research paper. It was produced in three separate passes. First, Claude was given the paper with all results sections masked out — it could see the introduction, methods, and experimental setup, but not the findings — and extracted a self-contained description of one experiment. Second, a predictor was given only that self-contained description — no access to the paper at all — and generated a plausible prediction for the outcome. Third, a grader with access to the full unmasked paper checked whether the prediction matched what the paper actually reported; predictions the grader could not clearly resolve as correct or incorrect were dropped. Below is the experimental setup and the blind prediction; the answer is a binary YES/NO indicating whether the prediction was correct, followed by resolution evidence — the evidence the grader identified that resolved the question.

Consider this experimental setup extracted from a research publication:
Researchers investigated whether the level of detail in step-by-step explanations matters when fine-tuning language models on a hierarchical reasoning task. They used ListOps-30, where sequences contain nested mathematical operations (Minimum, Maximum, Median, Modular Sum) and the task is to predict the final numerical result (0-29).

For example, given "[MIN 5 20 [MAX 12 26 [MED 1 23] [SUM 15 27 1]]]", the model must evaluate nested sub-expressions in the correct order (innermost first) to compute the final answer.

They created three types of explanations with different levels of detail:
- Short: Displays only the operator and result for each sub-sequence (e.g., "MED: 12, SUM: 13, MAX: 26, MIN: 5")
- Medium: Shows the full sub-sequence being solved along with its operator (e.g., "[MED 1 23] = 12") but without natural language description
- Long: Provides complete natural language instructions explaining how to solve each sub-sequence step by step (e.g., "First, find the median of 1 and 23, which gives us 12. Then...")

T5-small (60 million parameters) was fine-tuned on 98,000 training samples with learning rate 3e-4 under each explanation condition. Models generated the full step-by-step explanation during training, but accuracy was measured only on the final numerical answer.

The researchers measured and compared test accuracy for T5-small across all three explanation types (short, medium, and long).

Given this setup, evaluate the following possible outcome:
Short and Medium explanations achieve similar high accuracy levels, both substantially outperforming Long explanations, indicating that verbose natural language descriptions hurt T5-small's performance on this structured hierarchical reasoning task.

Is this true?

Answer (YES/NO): NO